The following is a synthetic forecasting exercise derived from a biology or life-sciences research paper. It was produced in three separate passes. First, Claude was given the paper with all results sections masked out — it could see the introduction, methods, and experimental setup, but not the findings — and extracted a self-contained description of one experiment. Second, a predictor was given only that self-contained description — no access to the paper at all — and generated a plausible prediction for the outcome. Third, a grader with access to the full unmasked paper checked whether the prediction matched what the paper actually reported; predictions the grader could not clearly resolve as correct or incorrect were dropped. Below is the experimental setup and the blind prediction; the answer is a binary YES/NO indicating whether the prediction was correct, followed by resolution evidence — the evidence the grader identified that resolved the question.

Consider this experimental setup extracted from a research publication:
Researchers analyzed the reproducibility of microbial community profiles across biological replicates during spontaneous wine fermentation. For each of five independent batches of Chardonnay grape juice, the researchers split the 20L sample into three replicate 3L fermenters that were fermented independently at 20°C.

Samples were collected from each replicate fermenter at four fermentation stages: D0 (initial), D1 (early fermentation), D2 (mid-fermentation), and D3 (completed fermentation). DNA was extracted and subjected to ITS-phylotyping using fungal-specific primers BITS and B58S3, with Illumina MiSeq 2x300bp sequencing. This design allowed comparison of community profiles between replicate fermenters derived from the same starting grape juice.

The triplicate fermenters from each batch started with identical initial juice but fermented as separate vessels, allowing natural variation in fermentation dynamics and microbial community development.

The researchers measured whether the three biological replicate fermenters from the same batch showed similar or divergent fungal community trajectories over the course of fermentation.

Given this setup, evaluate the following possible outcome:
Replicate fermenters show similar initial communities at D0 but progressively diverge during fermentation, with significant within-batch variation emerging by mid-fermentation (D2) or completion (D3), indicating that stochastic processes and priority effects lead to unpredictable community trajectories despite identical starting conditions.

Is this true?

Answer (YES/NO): NO